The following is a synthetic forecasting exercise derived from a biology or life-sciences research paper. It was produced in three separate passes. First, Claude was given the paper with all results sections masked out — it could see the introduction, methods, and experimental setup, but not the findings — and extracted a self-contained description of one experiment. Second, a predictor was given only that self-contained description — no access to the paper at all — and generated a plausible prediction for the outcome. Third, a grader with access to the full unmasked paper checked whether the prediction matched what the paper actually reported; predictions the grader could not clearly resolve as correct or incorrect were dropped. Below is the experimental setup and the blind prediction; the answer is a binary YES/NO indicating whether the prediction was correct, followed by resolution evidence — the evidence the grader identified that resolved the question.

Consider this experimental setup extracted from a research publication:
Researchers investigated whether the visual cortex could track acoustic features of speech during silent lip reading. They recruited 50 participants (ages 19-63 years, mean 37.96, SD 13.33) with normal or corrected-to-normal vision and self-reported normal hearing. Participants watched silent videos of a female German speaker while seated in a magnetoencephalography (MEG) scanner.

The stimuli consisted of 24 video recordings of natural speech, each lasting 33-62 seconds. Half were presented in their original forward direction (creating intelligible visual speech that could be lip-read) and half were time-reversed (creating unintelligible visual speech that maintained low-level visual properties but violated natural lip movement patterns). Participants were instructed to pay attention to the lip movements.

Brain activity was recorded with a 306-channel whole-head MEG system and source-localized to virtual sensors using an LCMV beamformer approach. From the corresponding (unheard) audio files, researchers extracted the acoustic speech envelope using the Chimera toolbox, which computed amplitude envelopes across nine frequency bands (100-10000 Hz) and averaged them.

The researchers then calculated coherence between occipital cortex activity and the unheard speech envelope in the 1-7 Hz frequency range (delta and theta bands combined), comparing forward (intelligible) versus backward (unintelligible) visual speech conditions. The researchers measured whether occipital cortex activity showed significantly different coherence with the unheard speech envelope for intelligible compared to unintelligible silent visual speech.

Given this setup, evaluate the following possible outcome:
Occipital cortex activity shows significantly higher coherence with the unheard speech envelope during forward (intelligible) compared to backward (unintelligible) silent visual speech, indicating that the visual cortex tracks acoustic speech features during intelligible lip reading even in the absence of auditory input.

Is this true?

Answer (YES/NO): YES